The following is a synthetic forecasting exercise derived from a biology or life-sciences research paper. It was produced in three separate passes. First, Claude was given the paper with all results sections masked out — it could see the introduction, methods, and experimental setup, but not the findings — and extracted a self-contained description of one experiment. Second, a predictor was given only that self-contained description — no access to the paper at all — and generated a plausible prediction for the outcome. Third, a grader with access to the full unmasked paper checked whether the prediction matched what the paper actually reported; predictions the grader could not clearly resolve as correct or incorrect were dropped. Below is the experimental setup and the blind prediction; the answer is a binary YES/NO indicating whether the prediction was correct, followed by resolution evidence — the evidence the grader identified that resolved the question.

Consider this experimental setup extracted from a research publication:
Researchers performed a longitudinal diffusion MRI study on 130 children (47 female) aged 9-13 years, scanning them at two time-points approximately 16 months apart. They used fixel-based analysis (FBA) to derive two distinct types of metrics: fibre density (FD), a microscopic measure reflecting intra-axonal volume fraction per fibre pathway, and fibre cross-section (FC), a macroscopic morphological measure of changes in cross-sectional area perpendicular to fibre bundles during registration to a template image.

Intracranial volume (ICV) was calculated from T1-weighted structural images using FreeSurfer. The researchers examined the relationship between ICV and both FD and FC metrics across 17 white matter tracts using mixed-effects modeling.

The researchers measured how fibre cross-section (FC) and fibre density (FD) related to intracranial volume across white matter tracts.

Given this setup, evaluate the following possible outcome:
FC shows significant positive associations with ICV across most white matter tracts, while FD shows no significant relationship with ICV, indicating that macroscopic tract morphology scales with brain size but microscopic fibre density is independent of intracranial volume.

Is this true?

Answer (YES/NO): NO